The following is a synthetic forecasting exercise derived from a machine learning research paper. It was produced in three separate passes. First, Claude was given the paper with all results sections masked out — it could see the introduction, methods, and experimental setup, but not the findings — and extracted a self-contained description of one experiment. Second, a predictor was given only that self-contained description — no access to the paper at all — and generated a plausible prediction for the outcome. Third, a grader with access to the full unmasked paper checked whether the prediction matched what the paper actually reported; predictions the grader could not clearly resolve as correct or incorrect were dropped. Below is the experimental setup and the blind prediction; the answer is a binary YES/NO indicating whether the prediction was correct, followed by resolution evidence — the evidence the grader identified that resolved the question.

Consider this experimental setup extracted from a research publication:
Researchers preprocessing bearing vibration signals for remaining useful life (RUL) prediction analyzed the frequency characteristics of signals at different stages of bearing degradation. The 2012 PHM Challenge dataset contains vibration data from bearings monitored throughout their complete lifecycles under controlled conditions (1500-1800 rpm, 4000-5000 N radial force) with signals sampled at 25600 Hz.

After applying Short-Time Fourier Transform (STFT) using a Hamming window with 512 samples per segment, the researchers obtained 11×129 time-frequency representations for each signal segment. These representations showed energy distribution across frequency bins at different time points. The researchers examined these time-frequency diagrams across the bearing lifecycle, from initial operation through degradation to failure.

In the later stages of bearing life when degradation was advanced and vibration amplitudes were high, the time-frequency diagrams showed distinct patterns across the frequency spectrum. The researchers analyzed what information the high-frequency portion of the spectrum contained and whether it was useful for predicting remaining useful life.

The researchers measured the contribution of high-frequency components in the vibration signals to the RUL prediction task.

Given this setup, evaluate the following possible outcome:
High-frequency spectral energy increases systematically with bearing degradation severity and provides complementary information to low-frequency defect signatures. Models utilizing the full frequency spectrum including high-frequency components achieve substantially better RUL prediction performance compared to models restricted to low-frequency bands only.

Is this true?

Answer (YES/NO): NO